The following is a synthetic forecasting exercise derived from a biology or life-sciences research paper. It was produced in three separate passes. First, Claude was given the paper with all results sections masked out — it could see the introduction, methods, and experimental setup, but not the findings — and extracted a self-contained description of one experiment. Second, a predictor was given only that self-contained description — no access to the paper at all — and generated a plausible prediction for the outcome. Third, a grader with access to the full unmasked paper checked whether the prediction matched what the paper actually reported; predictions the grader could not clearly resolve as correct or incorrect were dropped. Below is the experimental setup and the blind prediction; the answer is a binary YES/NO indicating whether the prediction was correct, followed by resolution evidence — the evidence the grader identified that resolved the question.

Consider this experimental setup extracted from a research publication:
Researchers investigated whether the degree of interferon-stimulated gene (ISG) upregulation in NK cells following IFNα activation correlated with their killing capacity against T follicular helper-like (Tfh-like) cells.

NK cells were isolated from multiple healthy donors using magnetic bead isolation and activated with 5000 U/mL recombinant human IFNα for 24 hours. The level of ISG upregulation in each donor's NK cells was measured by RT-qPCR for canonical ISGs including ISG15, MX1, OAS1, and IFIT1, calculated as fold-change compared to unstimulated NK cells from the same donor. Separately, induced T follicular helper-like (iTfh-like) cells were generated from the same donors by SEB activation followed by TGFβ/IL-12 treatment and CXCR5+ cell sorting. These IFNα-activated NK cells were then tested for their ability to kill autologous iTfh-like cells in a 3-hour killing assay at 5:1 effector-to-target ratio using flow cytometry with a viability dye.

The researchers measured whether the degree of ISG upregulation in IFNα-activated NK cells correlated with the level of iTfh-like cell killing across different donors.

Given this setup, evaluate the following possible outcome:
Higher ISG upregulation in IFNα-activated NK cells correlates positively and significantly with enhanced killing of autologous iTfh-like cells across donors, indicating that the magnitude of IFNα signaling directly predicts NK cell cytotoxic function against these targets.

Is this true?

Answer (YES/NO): NO